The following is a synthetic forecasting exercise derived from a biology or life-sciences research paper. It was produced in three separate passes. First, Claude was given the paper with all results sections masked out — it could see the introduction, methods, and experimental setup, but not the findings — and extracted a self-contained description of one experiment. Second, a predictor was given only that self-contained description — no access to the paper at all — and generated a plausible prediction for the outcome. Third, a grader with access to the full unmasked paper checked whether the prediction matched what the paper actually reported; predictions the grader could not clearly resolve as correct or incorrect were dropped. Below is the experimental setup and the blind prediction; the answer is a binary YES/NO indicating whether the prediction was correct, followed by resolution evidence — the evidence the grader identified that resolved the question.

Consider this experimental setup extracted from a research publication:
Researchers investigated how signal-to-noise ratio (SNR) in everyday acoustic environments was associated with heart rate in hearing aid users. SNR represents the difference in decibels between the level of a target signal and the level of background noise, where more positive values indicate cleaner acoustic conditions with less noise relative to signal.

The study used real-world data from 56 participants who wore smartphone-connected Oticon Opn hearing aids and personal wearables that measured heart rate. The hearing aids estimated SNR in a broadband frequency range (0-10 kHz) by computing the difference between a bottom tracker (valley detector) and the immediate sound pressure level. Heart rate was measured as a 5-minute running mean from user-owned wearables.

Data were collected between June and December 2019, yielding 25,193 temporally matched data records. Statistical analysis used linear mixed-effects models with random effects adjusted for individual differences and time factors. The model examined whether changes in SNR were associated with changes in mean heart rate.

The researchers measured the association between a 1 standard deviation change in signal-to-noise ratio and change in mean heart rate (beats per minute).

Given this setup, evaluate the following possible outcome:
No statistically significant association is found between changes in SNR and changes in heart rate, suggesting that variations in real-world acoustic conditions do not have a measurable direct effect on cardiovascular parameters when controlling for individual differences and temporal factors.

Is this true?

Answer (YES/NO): NO